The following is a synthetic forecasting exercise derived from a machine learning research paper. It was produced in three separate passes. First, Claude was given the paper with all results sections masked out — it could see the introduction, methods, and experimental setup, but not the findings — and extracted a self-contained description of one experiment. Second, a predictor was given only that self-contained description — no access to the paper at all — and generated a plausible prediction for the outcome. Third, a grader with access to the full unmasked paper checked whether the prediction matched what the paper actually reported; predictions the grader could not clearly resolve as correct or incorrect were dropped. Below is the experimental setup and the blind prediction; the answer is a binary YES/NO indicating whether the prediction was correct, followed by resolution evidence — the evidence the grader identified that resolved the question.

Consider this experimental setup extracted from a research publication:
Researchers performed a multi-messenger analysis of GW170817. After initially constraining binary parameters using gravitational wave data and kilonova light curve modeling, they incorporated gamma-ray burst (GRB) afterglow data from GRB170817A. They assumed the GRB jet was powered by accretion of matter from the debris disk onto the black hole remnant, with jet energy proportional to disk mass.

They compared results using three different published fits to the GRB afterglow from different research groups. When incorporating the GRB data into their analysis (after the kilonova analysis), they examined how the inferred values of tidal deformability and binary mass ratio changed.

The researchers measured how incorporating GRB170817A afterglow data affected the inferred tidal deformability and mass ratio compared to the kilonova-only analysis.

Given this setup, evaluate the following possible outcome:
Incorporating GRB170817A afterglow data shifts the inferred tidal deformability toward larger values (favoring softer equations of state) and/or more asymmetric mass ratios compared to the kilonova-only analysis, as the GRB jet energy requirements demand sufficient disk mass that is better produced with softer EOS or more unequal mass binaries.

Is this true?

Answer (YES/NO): NO